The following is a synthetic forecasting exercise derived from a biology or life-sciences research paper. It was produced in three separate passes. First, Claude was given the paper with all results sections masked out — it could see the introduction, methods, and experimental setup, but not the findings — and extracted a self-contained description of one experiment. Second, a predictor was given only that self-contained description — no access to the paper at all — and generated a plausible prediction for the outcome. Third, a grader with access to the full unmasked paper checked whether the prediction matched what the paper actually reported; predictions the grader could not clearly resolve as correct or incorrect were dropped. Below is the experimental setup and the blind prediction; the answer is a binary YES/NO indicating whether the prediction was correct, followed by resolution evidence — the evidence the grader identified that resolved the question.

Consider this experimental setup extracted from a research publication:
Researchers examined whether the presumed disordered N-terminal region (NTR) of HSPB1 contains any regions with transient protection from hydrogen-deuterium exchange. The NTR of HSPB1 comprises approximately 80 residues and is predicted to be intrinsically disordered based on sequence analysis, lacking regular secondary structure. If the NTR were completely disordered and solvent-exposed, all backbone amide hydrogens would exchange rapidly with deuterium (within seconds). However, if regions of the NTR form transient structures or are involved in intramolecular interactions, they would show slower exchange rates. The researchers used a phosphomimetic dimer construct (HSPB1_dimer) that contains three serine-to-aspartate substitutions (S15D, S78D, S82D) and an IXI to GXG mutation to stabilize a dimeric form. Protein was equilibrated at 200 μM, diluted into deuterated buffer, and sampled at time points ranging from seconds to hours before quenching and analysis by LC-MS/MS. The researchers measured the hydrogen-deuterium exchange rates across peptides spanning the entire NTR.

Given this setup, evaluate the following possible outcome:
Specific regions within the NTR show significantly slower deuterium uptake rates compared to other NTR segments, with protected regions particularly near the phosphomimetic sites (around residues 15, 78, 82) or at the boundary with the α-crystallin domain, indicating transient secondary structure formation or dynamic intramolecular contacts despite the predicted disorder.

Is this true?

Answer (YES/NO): NO